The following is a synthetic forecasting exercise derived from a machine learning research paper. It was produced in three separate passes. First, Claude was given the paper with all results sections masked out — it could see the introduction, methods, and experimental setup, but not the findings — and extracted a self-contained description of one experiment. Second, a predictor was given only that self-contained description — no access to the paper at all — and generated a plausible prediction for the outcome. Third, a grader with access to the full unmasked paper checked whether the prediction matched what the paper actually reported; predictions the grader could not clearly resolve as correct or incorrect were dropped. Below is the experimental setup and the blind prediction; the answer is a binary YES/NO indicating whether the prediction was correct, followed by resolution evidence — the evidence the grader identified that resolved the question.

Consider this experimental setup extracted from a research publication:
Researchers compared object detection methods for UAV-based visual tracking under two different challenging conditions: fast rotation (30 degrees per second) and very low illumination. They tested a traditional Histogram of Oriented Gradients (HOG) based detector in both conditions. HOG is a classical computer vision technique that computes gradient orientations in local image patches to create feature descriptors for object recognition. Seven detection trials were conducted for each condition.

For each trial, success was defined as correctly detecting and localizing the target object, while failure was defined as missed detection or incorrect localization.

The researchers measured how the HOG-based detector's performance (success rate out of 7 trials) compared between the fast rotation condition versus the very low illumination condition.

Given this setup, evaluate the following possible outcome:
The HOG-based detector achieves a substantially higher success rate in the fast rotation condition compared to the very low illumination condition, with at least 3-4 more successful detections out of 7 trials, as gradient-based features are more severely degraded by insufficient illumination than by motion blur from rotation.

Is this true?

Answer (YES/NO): NO